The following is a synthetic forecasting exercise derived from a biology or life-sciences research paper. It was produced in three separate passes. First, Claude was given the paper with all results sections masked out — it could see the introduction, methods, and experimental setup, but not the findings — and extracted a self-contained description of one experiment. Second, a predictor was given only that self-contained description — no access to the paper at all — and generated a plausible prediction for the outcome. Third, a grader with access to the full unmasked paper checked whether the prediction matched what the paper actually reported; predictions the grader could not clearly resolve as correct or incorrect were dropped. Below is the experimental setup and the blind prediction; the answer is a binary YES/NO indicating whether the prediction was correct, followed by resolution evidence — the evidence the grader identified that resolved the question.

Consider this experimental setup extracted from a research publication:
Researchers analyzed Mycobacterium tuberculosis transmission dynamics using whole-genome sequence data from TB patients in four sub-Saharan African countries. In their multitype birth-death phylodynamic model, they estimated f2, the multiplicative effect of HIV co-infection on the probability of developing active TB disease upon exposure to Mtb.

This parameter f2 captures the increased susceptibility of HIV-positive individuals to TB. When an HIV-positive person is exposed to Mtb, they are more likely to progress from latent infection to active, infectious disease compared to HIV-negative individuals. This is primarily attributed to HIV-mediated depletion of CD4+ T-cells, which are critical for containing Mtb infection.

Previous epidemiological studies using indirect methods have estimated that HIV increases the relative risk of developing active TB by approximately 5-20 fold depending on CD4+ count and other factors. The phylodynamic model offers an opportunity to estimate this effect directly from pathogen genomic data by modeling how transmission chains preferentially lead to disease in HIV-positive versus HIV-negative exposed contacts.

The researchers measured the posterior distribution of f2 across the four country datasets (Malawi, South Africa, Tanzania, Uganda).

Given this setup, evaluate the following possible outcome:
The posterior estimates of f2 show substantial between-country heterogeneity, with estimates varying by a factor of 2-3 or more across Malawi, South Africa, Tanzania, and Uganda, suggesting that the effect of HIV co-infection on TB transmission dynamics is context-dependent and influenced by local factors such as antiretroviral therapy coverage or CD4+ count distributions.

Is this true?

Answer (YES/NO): NO